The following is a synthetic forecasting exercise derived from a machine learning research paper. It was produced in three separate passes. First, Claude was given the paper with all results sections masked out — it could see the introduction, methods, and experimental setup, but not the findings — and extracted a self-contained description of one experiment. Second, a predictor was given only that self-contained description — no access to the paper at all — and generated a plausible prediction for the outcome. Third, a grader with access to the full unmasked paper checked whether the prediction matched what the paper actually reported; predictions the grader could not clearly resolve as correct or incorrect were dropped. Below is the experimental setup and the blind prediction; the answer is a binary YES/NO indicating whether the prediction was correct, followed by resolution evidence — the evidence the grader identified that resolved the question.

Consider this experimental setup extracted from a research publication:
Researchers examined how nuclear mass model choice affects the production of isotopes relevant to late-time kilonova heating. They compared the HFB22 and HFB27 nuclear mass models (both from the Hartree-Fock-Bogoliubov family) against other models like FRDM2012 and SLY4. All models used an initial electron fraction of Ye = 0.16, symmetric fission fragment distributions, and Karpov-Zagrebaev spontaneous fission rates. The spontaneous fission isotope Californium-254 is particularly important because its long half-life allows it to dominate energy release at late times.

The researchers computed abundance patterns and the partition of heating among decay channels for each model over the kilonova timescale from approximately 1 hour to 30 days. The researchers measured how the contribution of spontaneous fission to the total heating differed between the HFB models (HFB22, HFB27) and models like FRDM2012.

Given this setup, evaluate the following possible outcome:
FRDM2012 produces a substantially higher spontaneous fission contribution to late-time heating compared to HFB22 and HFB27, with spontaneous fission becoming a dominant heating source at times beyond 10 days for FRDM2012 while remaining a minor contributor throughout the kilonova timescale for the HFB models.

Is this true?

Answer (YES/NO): NO